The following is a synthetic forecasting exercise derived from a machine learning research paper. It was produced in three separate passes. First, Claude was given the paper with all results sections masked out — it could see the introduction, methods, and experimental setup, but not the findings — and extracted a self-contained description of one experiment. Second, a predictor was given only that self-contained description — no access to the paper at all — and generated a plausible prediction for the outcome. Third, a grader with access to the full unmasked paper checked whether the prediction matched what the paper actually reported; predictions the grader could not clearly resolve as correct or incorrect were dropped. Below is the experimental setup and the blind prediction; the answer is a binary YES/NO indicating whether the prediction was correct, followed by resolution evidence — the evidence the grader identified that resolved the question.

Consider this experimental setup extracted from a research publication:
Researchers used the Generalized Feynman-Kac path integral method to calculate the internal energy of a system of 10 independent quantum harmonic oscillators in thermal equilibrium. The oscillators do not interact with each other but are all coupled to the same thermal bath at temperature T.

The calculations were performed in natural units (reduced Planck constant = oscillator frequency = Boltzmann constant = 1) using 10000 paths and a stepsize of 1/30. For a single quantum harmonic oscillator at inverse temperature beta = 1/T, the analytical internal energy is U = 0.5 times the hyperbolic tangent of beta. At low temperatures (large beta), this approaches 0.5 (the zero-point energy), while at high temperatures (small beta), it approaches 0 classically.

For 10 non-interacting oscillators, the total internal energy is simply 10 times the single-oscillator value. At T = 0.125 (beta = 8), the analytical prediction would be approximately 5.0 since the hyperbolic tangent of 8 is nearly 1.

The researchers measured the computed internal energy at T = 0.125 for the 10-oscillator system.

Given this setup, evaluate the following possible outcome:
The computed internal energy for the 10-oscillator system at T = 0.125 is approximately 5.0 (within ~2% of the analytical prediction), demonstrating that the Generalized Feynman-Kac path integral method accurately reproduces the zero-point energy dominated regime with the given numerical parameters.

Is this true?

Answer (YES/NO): NO